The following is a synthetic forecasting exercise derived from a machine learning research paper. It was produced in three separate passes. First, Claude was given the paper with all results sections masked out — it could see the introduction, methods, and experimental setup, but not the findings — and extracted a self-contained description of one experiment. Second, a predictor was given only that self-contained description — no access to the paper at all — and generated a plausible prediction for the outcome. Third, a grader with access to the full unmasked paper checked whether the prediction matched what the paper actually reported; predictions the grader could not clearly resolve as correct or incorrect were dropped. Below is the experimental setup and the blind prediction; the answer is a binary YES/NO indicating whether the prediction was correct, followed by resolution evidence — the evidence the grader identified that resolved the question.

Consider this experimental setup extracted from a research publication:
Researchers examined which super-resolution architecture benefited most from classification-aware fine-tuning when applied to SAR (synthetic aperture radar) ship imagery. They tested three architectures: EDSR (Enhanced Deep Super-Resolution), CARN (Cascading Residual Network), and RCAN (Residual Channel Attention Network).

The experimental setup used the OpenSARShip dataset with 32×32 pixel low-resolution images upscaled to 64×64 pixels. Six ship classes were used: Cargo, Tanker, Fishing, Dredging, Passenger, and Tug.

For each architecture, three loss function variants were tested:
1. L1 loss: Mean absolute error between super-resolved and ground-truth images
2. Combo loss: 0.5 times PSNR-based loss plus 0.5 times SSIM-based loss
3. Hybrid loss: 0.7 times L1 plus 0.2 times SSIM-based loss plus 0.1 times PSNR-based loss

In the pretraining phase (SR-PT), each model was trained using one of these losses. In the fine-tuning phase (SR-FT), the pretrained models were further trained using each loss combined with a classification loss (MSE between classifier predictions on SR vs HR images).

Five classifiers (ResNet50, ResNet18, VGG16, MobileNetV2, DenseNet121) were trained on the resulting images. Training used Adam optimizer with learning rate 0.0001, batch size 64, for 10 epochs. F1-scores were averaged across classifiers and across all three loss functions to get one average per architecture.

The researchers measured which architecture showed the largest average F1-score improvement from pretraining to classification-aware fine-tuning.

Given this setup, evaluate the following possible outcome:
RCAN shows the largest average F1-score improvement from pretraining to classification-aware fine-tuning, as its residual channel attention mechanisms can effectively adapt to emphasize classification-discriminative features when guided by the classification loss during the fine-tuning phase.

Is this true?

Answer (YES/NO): YES